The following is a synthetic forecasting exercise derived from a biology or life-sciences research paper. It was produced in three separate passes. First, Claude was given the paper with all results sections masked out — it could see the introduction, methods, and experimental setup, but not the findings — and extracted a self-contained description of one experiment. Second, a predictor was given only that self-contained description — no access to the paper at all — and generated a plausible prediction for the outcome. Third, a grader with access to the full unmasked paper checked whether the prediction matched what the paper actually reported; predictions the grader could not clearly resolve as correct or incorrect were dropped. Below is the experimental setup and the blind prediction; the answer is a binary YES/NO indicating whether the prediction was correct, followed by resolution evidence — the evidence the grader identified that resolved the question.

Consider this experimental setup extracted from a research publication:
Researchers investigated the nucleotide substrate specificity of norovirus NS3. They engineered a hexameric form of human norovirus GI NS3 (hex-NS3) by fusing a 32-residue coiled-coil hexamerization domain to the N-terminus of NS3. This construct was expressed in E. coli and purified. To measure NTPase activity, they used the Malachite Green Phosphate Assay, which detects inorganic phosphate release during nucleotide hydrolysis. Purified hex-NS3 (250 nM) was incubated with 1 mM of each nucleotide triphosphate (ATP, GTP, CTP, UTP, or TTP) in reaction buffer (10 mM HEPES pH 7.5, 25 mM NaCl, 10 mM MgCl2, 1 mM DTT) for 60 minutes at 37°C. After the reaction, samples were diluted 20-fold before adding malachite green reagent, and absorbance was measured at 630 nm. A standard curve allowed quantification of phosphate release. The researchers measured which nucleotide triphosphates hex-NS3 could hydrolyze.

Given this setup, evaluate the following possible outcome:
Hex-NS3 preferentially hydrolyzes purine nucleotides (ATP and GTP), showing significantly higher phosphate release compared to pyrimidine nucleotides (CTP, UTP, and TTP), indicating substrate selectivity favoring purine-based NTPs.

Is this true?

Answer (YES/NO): YES